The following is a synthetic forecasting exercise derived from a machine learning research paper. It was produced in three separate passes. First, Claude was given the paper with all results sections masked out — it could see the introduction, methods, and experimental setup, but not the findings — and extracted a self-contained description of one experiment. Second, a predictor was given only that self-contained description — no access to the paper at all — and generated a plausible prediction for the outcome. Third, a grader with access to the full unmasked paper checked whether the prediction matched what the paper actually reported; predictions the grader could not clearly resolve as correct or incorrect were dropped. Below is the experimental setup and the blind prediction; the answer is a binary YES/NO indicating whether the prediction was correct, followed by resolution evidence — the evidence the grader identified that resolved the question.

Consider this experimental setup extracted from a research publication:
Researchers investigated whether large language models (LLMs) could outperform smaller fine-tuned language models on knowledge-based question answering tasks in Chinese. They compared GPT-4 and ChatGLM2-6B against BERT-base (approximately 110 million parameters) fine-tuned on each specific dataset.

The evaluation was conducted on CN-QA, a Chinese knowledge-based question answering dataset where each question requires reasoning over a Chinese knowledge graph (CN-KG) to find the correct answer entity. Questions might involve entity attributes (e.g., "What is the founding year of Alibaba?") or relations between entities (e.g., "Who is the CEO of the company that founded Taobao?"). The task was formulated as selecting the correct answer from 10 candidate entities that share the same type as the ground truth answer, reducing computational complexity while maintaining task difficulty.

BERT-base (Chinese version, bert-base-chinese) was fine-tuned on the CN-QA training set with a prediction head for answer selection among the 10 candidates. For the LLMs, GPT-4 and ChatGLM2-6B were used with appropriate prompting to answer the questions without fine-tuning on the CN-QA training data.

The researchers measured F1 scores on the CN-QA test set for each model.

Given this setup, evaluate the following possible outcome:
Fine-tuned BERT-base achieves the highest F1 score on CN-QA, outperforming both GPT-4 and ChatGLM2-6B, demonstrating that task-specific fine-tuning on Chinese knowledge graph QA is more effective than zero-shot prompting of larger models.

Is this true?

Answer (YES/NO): YES